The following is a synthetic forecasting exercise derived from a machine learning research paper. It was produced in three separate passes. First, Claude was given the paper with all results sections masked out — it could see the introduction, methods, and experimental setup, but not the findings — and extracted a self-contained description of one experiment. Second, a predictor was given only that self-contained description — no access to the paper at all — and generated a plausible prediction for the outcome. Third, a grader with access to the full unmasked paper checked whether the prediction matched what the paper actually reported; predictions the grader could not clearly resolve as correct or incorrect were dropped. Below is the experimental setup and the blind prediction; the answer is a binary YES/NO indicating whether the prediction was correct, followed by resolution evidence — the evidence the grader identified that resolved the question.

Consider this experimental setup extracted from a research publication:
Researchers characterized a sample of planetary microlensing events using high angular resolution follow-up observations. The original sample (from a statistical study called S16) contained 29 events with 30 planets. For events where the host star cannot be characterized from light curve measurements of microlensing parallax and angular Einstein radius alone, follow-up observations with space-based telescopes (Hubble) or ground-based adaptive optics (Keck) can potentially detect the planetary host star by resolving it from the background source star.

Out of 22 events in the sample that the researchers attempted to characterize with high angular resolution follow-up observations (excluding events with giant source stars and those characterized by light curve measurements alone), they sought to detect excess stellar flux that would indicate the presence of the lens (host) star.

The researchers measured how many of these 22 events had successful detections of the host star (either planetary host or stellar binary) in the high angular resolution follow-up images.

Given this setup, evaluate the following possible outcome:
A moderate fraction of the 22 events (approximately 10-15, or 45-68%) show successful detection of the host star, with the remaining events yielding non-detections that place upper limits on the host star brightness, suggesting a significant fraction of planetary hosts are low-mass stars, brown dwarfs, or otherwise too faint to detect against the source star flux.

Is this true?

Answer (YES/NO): YES